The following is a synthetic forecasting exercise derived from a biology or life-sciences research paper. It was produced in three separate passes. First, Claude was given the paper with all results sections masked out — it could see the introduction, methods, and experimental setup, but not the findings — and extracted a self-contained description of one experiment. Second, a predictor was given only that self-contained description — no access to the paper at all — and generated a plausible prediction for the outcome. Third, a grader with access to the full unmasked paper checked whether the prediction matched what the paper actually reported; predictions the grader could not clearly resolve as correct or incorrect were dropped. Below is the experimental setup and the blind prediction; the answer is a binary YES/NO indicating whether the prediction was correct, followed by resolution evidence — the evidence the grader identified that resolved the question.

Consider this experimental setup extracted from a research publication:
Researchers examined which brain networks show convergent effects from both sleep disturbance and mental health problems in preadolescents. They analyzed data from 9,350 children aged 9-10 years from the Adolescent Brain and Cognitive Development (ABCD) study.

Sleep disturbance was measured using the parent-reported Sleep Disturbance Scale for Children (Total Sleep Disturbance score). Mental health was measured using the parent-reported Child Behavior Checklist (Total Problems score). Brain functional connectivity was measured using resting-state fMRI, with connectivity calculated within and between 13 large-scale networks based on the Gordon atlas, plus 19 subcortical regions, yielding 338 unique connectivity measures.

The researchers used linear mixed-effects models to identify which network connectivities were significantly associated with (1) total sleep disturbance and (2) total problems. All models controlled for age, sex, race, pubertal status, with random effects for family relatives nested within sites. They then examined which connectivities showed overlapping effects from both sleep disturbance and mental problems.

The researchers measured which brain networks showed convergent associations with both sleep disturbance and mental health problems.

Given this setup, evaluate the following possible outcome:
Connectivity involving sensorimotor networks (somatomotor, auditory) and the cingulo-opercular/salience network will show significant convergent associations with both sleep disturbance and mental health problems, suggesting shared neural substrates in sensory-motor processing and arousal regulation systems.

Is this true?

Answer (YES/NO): NO